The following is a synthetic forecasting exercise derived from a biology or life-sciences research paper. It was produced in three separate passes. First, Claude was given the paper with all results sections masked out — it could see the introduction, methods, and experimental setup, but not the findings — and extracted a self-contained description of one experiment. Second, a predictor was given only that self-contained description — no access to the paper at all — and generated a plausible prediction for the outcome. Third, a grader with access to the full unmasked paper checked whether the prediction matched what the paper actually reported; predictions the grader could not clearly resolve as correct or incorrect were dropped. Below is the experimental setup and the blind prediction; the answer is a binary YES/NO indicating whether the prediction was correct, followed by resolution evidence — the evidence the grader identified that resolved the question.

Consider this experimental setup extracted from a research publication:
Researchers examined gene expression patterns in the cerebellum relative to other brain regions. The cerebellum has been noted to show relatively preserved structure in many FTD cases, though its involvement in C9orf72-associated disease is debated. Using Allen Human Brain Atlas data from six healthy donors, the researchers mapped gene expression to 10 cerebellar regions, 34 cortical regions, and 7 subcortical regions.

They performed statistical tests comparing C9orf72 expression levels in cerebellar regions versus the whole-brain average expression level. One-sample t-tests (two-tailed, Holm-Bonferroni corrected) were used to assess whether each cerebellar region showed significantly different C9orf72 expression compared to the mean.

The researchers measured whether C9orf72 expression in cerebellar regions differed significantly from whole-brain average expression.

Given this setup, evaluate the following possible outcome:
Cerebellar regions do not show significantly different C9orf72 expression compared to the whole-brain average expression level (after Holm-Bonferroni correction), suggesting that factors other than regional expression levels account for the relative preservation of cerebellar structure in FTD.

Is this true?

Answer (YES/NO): YES